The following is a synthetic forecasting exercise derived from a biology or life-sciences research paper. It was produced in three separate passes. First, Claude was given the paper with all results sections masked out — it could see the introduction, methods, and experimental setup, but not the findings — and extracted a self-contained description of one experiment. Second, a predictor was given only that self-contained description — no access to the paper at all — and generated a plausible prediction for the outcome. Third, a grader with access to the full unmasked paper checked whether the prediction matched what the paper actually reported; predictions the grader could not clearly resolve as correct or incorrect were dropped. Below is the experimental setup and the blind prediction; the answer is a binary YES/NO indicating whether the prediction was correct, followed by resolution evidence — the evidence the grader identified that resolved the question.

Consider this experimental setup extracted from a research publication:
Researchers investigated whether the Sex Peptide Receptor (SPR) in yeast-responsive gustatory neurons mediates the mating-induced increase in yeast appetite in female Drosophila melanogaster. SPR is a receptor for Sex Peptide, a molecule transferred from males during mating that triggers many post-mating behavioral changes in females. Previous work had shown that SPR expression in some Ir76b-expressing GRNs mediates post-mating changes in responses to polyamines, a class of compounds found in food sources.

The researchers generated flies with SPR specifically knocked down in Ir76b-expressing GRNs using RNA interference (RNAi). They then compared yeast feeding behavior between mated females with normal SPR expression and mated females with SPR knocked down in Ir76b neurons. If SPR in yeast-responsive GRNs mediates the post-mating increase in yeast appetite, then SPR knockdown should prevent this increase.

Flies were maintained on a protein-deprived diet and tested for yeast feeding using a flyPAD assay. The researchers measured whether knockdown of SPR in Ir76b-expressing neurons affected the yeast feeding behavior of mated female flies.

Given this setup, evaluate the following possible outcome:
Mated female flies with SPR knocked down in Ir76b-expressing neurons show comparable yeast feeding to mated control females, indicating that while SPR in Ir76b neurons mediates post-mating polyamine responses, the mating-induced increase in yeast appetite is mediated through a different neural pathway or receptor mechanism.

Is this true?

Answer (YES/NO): YES